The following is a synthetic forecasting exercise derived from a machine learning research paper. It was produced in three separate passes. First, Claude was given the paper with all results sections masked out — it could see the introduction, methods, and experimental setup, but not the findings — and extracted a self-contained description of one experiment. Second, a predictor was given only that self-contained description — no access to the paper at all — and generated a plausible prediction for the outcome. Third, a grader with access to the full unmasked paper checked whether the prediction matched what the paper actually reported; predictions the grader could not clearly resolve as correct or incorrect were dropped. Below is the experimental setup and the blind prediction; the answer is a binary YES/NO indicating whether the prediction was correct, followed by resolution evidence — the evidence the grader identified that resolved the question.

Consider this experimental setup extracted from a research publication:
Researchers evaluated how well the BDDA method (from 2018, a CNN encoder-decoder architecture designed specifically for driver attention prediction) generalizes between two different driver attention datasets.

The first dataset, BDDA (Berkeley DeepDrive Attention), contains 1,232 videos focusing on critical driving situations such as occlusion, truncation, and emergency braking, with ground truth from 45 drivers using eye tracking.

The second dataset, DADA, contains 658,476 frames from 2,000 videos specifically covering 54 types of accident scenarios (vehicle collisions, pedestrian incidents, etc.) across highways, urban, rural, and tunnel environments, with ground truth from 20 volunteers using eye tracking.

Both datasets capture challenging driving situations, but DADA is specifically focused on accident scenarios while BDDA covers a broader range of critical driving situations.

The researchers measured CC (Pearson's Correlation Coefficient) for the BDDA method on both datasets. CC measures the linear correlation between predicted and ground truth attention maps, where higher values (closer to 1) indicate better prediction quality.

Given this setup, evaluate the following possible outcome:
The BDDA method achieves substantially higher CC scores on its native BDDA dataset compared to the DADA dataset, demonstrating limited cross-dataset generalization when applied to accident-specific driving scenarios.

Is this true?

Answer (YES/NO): YES